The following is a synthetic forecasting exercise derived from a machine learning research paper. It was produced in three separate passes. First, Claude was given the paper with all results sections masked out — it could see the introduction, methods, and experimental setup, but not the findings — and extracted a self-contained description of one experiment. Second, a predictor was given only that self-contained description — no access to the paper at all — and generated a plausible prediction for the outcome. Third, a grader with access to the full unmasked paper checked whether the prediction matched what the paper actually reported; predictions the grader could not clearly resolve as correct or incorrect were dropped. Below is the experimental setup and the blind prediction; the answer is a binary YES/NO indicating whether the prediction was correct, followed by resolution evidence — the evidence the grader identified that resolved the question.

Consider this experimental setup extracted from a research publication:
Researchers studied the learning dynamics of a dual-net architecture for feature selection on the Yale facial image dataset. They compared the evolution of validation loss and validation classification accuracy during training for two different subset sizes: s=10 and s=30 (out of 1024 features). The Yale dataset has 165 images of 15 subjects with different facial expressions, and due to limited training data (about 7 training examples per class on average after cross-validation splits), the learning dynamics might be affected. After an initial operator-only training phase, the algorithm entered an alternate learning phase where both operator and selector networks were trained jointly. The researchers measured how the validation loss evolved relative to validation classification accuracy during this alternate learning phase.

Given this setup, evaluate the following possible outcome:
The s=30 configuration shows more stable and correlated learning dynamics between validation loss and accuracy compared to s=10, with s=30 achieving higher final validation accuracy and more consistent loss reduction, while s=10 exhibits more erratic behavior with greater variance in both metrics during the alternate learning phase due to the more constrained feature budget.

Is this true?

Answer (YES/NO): NO